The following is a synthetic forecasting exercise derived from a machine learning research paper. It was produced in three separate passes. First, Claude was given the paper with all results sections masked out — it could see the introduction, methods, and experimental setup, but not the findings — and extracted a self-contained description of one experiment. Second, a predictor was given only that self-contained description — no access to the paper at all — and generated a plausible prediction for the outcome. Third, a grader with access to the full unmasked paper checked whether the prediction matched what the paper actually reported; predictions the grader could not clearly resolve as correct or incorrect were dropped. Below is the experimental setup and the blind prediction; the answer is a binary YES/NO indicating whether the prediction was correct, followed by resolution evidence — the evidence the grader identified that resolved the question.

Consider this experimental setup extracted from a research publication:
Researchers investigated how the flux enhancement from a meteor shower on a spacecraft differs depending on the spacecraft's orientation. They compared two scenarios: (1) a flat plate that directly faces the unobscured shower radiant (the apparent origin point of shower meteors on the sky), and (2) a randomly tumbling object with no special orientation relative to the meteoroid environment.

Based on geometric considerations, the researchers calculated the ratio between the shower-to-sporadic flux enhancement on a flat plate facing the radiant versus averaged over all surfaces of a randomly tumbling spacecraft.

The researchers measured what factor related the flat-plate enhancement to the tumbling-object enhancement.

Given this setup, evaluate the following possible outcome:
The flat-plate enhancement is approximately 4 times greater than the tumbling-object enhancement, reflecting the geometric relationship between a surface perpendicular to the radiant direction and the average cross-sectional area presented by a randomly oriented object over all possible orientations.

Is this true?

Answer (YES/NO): YES